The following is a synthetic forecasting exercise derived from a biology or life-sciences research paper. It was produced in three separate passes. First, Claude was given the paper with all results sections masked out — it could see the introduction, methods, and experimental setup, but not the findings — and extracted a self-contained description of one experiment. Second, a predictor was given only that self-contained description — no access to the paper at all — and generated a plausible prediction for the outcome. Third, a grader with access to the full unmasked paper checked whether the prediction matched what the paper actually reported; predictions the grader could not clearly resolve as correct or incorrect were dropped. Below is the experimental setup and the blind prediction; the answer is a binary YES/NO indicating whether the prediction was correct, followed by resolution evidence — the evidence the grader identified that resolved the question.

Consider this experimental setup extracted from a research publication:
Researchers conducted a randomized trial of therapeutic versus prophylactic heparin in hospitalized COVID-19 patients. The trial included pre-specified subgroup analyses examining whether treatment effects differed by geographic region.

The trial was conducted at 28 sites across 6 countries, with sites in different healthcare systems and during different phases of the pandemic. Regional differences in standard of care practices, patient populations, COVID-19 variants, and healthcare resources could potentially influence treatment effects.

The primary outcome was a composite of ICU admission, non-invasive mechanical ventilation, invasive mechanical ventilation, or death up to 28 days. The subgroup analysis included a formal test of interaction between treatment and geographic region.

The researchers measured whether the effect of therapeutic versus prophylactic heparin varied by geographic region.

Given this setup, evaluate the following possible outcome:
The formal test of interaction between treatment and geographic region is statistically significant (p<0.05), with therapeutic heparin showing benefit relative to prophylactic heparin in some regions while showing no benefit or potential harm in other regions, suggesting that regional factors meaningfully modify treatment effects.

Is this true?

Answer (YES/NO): NO